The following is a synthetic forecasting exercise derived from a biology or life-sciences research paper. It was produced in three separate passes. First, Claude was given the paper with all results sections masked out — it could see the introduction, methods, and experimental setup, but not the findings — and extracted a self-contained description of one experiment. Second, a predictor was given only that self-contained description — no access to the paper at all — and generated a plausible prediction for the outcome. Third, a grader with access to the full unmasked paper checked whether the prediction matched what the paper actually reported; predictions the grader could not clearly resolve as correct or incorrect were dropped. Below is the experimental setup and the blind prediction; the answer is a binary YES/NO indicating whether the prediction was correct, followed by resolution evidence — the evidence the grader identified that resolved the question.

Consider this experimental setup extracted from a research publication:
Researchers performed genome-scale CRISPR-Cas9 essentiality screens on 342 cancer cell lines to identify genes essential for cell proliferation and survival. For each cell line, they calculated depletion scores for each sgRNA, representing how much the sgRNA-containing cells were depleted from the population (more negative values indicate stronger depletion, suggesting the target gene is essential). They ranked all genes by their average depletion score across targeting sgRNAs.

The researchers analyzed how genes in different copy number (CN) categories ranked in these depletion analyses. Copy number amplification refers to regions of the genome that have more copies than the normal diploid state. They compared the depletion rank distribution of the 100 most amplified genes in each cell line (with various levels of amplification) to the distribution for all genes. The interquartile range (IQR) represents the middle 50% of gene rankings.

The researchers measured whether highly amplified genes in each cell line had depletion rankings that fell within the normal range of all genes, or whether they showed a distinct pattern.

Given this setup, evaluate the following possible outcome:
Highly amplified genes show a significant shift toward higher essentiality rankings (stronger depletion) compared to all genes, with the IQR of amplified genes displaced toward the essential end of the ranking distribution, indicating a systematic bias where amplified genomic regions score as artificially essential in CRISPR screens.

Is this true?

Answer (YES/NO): YES